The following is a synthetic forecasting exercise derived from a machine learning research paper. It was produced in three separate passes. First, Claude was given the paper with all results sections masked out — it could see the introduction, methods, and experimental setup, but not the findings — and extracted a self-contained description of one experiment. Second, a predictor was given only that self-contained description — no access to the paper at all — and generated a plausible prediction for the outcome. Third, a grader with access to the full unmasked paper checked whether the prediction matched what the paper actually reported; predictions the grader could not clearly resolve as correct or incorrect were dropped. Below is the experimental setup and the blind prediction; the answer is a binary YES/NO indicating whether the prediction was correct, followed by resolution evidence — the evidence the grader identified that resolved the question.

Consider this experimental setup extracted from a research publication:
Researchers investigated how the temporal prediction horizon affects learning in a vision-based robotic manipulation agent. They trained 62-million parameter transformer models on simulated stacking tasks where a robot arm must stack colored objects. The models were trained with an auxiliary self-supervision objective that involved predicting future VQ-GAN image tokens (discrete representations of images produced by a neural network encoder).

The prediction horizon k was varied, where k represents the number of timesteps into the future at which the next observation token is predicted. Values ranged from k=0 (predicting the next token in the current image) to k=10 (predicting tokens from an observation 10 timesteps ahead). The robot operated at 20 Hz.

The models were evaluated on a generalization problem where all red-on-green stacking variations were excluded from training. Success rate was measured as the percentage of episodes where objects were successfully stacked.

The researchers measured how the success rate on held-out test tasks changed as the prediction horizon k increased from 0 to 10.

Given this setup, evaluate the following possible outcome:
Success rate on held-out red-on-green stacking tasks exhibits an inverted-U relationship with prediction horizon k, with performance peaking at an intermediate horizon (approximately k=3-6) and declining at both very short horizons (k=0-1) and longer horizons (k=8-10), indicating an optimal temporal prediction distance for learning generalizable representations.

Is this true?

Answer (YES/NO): YES